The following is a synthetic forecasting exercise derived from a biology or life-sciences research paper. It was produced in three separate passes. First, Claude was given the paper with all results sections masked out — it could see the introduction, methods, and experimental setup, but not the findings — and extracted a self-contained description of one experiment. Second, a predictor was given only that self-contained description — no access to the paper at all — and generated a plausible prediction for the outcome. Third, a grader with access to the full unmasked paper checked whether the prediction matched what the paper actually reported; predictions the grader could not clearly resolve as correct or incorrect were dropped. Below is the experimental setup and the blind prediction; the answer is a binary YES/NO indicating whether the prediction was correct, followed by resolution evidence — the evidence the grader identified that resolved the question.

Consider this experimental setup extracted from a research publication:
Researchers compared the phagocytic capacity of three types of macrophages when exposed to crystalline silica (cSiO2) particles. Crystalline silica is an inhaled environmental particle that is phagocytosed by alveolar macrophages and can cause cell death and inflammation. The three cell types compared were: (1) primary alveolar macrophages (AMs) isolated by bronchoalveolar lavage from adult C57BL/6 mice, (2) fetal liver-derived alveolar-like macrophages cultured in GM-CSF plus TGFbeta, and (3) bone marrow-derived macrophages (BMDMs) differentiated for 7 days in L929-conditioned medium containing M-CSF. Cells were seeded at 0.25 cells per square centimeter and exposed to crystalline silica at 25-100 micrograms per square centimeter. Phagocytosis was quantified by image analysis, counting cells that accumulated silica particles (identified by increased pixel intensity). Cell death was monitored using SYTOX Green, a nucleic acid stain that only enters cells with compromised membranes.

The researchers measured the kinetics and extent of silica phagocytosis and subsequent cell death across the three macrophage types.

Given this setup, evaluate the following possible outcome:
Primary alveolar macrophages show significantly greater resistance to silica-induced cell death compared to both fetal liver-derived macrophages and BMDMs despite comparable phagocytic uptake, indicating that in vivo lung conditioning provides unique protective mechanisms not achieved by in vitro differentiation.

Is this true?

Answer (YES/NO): NO